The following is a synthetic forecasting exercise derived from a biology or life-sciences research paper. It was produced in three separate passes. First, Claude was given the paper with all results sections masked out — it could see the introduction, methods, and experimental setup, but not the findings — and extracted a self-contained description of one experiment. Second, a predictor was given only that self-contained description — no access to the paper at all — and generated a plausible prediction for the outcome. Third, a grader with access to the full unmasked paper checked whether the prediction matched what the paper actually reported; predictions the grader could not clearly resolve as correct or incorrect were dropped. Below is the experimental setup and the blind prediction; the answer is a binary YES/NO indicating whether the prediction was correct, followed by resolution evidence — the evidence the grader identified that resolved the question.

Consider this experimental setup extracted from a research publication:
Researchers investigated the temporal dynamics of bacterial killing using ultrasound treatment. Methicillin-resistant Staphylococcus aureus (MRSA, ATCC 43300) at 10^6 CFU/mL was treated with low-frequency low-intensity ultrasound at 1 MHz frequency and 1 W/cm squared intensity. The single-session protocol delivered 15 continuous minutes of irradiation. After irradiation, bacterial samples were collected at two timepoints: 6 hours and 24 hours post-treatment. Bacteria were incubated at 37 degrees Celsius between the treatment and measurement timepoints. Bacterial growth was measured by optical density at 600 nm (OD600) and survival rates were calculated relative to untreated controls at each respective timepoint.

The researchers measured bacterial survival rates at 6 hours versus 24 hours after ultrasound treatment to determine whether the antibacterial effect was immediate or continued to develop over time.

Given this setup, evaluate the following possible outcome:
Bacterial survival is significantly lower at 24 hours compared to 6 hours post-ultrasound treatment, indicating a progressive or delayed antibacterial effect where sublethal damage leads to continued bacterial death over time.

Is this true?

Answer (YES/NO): NO